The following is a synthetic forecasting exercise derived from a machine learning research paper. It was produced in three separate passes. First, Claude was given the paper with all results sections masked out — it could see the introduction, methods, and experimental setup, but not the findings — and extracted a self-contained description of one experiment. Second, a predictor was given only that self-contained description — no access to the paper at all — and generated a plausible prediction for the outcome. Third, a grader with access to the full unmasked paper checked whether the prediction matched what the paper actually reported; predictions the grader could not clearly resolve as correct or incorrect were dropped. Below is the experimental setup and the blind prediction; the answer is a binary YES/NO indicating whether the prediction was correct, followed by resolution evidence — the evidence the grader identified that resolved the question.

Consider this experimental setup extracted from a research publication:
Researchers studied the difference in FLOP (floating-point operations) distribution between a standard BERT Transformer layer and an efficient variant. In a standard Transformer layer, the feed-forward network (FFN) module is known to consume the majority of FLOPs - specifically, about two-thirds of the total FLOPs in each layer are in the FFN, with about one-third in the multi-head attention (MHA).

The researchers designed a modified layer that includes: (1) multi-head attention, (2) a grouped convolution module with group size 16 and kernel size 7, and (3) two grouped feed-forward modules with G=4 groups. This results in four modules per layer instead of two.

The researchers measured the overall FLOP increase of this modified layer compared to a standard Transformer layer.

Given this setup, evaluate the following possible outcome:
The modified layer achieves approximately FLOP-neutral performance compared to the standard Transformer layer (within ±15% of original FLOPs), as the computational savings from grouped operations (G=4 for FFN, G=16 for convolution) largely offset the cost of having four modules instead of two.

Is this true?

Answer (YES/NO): NO